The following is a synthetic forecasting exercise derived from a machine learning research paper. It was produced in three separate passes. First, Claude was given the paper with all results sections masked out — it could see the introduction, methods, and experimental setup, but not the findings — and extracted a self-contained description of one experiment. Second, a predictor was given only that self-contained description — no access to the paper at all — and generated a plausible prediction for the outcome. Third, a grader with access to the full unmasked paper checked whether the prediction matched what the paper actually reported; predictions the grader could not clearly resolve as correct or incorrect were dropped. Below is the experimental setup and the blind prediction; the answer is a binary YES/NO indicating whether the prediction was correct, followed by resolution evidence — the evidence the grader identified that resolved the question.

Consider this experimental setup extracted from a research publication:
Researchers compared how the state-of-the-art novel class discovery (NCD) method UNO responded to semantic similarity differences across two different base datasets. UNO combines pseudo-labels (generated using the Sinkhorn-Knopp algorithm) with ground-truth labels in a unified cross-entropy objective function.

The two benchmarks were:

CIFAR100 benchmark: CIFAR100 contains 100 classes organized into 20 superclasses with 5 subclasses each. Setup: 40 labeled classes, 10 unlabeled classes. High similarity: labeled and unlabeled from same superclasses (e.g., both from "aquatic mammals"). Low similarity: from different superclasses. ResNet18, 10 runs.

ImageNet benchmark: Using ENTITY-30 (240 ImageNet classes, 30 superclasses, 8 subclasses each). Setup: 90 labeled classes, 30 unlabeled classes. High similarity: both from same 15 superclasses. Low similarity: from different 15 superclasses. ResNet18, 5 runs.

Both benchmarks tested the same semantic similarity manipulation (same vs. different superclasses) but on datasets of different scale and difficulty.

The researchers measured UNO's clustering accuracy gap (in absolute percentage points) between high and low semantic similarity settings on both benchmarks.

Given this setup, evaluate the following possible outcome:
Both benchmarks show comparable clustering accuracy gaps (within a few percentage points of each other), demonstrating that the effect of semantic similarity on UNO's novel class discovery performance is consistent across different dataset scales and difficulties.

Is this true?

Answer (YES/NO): NO